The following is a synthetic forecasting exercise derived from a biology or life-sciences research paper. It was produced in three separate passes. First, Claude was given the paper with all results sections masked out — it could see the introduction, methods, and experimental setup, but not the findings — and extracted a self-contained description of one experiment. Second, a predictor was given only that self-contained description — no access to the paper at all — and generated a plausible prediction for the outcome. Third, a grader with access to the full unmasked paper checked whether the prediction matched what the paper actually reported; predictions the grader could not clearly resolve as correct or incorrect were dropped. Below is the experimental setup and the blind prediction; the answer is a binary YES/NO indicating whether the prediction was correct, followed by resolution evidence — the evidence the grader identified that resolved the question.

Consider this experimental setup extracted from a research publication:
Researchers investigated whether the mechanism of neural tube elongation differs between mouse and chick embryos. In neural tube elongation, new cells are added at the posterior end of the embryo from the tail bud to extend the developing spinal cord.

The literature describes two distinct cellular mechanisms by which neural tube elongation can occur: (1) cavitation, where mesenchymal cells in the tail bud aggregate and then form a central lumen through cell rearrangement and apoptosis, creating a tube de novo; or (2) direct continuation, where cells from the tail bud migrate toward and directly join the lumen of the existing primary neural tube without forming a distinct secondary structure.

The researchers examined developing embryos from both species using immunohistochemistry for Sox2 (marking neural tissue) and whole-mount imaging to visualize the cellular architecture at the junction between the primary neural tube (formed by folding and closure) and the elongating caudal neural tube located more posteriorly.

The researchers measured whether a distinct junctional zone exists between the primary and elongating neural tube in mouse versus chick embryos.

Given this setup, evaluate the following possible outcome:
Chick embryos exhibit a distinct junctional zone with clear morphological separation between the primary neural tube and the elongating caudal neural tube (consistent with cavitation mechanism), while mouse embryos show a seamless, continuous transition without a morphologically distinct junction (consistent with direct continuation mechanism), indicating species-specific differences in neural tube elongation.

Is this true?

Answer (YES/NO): YES